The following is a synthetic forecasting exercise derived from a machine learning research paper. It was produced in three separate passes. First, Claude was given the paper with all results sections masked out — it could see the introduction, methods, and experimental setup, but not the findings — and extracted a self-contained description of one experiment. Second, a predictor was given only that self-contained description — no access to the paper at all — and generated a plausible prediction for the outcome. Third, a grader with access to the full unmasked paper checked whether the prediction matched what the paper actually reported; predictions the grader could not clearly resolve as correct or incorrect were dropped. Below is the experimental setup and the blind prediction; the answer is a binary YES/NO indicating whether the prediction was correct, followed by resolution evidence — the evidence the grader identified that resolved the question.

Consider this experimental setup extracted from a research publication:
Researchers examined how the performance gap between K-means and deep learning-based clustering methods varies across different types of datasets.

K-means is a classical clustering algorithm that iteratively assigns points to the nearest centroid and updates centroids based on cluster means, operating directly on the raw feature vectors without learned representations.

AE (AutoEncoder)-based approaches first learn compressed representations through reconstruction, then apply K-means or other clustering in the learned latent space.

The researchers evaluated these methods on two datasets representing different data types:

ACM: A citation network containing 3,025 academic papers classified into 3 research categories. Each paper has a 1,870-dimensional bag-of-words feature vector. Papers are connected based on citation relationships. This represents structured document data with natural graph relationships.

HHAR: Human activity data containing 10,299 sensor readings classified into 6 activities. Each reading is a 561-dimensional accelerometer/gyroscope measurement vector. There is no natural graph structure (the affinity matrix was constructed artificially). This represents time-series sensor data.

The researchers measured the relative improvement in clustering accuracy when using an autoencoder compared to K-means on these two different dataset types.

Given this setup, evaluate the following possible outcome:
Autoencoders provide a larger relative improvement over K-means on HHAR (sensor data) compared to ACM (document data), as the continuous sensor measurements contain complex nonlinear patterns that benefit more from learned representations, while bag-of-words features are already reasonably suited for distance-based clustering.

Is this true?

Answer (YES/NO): NO